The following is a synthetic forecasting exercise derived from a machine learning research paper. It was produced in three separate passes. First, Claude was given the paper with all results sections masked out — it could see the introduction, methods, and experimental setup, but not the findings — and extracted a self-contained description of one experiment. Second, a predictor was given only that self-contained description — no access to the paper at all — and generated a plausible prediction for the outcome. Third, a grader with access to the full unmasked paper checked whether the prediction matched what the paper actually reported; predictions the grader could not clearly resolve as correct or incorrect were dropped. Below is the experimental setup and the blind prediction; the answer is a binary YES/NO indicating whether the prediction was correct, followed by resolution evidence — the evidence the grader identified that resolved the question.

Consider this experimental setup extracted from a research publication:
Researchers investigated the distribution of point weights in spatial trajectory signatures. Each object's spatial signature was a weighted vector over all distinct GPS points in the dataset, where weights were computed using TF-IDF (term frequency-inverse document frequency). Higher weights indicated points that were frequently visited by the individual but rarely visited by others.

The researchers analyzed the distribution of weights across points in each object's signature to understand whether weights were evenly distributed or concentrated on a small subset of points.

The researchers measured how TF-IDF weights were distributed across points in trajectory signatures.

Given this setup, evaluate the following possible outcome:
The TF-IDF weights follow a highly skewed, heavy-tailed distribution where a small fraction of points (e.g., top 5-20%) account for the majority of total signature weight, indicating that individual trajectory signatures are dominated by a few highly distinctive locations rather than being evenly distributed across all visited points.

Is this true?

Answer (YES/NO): YES